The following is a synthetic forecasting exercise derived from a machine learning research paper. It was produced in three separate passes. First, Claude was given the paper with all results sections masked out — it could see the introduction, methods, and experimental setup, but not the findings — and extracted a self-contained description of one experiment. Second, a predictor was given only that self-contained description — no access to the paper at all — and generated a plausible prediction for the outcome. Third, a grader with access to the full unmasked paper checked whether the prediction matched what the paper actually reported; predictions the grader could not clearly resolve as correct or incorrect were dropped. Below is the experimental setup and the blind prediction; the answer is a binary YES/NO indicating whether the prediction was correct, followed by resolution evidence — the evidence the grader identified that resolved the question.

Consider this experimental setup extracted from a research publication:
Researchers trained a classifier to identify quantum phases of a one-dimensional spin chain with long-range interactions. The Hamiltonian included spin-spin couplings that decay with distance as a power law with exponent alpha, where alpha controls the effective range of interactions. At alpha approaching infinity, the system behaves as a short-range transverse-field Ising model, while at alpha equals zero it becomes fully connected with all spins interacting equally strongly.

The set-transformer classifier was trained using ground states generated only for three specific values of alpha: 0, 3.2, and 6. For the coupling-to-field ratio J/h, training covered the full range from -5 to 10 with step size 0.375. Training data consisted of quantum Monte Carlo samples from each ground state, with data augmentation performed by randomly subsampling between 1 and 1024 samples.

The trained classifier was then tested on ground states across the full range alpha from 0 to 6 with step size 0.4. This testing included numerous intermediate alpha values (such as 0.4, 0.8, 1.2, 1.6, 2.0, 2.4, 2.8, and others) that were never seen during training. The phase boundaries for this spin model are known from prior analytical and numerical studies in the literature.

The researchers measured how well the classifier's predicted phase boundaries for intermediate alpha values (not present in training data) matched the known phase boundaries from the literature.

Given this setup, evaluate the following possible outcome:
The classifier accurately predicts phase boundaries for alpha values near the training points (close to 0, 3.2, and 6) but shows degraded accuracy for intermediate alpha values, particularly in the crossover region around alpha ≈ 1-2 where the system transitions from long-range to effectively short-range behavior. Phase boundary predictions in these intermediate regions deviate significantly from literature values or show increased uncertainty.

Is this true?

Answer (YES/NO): NO